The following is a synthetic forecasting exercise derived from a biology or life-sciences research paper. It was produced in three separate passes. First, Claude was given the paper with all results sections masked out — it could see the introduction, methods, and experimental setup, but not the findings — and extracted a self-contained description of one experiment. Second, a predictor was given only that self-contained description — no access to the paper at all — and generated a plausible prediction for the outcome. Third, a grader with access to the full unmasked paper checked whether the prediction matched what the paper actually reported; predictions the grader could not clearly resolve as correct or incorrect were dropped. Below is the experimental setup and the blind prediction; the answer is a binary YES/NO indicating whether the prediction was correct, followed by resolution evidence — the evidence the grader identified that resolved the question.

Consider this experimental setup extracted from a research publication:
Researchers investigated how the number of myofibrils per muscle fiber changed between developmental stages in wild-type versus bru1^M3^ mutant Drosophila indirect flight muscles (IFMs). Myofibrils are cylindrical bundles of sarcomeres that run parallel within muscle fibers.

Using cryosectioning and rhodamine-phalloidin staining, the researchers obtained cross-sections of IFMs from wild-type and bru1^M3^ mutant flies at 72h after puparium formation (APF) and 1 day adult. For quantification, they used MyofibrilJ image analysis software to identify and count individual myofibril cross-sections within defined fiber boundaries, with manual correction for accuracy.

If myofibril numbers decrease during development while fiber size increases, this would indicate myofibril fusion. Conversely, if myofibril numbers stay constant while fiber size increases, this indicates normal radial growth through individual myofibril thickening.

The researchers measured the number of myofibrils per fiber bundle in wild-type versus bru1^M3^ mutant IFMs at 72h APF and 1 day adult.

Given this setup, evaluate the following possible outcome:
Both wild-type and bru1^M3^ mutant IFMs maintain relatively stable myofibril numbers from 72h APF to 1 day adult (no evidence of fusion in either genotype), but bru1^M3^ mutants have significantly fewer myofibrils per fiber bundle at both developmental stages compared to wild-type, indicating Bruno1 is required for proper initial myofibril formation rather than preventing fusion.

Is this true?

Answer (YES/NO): NO